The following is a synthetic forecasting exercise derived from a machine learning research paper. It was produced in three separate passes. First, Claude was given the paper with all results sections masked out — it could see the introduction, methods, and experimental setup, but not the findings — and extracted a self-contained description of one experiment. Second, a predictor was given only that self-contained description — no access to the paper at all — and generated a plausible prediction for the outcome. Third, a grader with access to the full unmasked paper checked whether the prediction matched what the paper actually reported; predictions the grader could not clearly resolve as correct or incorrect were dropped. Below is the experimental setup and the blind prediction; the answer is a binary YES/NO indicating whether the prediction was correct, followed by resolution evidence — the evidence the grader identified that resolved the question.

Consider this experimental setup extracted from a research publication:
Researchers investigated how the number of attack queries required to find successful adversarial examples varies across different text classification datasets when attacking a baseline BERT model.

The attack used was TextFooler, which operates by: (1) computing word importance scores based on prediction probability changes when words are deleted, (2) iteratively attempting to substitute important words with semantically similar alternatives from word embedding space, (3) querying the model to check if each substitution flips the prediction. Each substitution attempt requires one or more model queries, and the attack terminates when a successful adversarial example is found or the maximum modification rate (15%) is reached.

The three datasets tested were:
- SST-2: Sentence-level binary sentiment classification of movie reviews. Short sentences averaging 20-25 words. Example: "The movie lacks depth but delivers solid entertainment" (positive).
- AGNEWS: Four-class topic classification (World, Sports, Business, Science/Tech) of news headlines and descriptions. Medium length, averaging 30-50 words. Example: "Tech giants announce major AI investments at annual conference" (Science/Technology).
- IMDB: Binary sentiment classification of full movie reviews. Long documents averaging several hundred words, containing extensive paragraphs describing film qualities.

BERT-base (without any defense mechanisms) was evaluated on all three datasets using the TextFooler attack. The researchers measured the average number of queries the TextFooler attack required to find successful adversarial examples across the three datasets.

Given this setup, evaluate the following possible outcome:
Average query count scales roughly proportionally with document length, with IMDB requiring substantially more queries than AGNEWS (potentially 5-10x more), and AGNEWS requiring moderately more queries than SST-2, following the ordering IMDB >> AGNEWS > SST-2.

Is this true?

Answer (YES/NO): NO